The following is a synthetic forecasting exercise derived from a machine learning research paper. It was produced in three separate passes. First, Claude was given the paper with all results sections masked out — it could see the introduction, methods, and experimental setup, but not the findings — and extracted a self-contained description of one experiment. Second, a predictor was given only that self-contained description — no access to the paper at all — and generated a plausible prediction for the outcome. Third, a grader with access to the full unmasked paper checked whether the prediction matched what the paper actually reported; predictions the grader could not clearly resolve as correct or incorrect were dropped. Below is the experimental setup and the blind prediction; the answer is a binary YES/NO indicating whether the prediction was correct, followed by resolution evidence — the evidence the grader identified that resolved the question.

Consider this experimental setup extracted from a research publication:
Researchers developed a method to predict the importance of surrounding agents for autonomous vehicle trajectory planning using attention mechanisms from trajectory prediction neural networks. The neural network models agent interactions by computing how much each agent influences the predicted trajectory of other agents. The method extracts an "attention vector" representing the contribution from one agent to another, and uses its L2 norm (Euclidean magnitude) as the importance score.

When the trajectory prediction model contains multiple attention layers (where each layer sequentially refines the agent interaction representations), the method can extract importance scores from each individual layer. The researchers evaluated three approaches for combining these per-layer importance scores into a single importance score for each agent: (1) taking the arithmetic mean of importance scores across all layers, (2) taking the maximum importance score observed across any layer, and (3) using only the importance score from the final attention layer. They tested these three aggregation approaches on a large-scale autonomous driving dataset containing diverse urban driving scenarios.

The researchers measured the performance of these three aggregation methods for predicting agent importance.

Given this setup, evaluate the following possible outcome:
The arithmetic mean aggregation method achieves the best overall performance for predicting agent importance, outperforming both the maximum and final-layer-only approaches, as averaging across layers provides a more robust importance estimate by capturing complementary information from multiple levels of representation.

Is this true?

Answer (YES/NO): NO